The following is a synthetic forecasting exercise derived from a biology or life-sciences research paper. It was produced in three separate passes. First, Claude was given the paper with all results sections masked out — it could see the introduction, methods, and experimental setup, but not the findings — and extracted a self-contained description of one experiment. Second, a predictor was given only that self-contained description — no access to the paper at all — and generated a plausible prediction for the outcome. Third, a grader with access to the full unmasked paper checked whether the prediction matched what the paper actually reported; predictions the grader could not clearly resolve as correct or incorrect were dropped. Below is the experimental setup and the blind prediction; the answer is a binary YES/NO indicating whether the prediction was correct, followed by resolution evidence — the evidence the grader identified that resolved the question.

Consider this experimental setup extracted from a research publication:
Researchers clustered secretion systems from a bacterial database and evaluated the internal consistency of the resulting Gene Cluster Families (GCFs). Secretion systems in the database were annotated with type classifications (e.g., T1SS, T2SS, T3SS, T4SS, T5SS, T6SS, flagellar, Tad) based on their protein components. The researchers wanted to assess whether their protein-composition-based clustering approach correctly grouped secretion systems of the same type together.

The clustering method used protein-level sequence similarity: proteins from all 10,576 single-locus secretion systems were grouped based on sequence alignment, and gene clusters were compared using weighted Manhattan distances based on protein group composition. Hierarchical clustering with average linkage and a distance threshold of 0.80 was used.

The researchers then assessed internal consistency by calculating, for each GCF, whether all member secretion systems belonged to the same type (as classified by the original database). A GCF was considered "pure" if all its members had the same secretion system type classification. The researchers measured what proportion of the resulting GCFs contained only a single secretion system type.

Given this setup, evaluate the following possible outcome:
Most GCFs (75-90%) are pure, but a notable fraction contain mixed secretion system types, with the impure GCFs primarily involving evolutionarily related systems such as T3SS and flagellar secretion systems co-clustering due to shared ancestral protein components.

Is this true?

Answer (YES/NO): NO